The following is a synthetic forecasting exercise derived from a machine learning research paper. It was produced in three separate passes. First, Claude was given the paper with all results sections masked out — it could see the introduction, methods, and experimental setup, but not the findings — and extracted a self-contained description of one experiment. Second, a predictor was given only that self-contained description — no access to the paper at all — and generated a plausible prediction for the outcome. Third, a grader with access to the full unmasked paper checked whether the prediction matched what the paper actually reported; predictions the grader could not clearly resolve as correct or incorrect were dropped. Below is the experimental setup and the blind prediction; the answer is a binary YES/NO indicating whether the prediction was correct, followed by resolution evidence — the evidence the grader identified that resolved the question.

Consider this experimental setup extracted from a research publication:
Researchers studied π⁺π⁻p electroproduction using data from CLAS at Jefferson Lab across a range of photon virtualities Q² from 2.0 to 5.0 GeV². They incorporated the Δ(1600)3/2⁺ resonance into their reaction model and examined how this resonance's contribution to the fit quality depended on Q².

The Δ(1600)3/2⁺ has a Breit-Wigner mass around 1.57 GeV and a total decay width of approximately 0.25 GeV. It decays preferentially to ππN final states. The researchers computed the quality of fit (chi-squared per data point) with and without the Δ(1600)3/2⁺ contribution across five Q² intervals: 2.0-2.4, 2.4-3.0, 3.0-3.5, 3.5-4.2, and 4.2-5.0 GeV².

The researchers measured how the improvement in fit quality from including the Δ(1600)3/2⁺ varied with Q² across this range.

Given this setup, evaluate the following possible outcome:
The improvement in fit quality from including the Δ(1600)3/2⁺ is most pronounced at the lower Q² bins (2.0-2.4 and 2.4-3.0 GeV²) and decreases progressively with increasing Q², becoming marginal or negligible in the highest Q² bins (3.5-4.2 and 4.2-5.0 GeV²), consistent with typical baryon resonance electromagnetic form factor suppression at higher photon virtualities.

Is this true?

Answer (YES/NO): NO